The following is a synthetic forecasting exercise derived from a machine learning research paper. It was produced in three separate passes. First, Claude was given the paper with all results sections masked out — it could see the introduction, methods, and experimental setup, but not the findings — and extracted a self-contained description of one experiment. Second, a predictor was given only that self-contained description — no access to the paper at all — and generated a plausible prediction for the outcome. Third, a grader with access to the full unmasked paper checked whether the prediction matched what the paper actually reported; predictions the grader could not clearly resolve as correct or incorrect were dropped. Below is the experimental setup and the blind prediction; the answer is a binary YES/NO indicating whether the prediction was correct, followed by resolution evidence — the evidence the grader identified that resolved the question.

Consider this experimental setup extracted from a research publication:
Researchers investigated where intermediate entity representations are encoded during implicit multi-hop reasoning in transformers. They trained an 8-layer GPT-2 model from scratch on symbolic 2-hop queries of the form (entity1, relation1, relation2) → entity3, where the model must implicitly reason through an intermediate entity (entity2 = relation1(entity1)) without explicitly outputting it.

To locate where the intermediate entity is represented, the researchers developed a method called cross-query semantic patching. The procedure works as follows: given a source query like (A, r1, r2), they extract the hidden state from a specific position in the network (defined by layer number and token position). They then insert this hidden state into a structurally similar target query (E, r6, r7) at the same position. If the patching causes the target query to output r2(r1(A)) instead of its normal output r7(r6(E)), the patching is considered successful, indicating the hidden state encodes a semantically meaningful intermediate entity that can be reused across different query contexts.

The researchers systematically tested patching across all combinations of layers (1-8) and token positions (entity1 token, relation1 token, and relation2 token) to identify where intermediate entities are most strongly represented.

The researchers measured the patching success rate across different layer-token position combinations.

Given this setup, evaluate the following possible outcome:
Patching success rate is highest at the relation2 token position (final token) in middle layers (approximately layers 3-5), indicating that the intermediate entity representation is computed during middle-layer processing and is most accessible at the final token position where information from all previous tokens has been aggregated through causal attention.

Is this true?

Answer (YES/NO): NO